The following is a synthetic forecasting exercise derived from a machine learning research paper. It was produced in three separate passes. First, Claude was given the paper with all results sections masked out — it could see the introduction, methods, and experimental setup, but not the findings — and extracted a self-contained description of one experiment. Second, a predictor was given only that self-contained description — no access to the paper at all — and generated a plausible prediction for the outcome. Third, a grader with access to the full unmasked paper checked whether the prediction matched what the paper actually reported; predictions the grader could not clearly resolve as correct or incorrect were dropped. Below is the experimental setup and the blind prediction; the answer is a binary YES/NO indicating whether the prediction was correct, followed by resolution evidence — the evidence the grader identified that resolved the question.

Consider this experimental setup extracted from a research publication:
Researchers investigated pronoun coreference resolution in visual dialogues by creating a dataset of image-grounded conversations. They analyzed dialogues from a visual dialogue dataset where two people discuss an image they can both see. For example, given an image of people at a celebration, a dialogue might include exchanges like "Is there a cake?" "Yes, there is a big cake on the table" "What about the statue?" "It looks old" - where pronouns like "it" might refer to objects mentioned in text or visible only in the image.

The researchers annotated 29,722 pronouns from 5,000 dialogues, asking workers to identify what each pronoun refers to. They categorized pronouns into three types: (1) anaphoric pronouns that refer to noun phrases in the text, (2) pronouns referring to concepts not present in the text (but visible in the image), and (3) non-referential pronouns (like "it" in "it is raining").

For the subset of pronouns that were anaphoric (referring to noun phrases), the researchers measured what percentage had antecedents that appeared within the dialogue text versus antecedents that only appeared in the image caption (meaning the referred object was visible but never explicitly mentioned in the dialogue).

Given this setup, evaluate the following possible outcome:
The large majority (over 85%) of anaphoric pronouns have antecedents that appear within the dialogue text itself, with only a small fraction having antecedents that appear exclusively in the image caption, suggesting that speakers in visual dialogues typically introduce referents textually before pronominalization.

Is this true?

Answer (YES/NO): YES